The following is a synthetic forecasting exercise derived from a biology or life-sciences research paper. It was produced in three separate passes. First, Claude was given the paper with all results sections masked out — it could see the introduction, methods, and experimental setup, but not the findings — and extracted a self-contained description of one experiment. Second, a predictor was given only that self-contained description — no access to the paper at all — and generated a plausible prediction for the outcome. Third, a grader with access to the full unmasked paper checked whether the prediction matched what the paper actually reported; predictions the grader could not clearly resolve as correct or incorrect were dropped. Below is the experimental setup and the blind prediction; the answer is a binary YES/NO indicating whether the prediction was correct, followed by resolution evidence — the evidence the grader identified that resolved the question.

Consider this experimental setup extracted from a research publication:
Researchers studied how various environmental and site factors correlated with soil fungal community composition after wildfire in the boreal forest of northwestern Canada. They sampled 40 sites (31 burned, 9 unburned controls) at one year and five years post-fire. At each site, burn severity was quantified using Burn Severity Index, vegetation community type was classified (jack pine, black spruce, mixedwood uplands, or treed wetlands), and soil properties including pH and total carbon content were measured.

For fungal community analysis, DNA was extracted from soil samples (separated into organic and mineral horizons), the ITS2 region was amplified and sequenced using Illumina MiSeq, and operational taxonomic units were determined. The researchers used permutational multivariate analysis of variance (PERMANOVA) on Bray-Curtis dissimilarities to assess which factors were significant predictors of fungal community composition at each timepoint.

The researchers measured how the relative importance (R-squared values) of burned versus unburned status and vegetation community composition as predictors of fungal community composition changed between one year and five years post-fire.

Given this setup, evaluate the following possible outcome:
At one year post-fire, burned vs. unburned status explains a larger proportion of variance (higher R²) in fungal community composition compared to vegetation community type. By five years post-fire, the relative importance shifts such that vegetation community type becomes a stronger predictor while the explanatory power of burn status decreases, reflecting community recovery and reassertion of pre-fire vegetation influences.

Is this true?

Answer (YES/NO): NO